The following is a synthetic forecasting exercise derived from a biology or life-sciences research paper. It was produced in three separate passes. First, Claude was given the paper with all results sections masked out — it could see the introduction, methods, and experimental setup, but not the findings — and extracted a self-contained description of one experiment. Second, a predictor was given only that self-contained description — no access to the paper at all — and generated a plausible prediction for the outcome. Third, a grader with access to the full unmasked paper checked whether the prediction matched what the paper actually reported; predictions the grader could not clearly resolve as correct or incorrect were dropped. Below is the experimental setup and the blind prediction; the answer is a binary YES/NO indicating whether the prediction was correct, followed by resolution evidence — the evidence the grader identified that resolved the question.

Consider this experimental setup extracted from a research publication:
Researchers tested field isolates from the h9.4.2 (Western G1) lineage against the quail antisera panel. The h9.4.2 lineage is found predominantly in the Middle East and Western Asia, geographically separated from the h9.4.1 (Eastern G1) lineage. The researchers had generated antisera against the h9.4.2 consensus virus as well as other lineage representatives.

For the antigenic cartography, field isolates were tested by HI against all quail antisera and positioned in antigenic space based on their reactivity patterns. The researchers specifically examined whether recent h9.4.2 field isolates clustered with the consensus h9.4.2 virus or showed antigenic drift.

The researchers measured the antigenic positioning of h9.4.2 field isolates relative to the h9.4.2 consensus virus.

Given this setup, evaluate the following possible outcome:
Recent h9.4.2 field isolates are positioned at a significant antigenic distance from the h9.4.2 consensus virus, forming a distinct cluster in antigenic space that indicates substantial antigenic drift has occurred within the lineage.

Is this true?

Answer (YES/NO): NO